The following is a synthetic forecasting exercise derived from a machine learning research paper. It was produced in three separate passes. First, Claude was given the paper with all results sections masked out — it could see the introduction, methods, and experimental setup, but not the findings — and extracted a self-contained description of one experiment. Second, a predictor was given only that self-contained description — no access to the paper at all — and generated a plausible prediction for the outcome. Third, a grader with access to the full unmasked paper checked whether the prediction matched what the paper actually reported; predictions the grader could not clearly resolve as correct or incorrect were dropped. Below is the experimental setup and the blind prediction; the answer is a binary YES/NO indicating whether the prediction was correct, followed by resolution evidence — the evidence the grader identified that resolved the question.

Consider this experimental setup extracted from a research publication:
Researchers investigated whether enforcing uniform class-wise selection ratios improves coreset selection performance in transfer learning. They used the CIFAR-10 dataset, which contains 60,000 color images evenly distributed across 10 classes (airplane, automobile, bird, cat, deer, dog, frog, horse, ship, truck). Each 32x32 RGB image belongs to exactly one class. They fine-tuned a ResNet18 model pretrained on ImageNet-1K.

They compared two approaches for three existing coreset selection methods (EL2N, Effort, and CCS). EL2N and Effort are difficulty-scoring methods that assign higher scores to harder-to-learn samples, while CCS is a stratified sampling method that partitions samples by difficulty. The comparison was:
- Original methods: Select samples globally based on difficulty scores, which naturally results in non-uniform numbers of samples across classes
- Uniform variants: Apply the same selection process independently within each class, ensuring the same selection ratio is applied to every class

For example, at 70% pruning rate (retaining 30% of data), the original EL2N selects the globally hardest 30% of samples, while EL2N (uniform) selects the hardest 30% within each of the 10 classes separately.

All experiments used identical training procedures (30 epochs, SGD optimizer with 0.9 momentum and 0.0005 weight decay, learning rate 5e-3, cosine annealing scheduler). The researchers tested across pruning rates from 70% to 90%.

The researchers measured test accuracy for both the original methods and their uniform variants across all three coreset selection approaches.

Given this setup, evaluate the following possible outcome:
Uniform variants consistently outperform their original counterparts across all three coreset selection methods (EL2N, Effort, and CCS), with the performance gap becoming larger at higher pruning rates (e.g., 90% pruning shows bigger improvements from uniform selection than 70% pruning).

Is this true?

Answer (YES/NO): NO